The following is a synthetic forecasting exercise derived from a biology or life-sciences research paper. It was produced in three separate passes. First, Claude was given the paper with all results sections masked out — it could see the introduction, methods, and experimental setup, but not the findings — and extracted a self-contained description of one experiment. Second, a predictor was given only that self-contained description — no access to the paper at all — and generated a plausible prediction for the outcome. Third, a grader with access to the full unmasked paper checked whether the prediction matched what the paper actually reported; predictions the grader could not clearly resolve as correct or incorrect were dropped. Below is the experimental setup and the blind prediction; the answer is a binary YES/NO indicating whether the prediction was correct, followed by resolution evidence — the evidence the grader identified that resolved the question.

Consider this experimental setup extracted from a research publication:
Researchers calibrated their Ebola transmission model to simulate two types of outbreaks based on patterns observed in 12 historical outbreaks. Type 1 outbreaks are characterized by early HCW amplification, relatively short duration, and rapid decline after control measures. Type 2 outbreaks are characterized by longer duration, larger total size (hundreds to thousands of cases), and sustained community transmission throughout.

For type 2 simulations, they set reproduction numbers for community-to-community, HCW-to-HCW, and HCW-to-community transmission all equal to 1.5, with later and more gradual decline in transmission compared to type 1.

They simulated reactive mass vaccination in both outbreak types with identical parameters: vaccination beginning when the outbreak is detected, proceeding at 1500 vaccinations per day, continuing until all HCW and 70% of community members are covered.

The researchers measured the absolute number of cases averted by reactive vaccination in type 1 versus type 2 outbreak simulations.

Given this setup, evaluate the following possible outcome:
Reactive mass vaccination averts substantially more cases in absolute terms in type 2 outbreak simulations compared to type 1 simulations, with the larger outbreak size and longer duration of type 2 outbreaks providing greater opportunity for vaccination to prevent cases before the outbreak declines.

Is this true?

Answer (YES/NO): YES